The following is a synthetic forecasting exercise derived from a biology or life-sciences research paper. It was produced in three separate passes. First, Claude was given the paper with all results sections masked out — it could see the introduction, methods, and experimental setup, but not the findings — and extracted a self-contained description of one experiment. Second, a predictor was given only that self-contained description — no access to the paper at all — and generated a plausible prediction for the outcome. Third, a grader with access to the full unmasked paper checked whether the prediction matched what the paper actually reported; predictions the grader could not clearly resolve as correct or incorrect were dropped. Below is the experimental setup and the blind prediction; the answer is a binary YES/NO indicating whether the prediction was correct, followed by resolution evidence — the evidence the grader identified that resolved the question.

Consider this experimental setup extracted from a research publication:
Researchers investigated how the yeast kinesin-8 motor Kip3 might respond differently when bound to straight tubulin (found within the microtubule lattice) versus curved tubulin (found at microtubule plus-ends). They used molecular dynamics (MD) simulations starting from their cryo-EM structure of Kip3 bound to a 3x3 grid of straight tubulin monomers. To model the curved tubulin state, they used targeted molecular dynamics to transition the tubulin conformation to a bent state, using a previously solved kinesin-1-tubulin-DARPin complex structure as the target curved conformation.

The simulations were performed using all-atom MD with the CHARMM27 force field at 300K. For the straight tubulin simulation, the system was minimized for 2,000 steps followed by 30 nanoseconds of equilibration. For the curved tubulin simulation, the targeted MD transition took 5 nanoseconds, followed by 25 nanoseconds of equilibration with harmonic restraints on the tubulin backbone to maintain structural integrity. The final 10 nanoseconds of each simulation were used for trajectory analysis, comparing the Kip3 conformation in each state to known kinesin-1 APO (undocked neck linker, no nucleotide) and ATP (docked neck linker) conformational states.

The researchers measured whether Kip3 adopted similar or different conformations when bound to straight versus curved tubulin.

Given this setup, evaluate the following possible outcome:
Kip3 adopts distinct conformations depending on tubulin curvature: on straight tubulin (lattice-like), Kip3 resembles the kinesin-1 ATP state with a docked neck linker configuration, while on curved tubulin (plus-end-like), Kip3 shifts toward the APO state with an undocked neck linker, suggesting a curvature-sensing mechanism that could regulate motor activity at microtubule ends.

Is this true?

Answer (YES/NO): NO